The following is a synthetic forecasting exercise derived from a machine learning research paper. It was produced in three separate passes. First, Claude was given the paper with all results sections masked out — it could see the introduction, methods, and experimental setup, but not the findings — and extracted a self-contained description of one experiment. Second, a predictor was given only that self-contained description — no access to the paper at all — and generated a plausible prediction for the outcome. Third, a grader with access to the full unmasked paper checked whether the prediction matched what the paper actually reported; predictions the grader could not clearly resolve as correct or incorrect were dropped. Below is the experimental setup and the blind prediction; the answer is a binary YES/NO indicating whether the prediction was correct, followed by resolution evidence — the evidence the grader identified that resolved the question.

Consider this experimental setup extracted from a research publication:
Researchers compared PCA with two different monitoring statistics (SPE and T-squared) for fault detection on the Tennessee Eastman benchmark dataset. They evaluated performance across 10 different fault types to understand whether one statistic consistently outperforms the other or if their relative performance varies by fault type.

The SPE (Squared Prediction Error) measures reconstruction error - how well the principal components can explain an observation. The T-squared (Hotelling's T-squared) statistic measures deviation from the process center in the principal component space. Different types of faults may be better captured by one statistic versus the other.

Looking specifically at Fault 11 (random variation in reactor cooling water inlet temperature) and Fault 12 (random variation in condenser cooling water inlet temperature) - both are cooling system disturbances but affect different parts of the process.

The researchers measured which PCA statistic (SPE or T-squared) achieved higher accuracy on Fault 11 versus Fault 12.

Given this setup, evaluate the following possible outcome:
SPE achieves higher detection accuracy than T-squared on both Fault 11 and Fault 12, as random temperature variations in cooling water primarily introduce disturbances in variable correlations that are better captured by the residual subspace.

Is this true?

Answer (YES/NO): NO